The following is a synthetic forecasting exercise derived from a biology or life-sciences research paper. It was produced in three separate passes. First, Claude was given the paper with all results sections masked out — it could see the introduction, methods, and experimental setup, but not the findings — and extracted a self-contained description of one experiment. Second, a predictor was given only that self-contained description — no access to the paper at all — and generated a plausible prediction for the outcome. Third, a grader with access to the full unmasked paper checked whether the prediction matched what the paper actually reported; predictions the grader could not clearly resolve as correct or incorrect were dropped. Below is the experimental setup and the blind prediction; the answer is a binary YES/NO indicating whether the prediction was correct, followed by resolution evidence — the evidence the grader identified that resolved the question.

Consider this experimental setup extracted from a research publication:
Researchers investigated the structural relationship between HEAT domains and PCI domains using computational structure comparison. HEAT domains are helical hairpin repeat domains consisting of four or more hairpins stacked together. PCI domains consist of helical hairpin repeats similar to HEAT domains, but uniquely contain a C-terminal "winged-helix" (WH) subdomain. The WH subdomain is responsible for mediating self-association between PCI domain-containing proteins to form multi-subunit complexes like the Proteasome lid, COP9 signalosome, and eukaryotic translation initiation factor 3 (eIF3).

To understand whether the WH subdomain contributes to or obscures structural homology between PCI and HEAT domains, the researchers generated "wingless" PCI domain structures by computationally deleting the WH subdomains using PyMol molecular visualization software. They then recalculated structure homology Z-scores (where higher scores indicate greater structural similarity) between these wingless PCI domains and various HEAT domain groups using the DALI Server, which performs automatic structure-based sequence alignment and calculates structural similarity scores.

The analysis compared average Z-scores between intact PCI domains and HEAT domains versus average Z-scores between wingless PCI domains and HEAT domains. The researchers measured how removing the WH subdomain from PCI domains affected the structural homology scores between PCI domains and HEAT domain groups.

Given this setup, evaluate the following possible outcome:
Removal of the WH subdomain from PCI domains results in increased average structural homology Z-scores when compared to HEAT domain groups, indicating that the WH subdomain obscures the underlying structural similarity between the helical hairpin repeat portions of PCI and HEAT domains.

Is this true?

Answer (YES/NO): YES